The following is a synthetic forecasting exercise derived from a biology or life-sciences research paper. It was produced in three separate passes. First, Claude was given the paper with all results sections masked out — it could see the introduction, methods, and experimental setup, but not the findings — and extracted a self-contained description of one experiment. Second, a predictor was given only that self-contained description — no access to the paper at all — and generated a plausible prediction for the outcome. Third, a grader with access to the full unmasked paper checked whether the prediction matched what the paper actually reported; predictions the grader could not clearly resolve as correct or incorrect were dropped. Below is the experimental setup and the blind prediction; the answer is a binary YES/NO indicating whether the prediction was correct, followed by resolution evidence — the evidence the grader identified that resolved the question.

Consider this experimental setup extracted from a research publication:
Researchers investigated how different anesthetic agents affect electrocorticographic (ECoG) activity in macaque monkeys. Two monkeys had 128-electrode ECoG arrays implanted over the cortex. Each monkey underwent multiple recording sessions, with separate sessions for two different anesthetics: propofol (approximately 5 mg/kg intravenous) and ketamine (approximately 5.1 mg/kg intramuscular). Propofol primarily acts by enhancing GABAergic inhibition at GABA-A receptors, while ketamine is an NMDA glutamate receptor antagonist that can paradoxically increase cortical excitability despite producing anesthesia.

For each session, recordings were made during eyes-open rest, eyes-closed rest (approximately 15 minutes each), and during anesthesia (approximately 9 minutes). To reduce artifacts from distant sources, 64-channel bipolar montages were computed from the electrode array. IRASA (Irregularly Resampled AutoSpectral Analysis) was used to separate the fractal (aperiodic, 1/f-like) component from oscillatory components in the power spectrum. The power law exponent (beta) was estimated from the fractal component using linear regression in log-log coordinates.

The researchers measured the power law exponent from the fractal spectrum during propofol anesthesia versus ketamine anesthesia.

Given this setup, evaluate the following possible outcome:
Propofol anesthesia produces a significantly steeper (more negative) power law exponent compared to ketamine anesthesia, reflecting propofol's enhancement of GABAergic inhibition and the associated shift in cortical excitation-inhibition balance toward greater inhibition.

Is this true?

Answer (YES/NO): NO